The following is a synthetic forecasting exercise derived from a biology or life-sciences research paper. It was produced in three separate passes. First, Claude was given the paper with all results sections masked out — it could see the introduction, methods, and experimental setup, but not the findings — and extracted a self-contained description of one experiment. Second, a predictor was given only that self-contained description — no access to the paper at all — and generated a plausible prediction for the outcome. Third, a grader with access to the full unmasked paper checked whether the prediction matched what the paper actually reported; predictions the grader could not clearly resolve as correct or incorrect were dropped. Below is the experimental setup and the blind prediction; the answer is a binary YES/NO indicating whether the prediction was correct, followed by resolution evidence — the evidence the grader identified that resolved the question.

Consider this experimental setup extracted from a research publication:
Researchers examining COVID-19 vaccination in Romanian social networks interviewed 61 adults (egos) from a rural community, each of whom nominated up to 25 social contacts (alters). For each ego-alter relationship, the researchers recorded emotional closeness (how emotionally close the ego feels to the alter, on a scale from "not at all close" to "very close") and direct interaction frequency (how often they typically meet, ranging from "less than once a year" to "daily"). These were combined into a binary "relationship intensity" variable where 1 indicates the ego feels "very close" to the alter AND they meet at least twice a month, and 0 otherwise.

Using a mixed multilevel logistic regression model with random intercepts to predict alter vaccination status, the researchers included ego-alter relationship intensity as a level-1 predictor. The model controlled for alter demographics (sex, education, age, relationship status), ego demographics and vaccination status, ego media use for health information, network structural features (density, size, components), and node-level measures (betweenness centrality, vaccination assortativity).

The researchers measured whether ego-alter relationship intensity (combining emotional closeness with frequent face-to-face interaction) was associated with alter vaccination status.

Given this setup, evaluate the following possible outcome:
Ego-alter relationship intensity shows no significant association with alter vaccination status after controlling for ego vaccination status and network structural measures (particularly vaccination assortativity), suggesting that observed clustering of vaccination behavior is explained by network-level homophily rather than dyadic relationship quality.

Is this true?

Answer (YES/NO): YES